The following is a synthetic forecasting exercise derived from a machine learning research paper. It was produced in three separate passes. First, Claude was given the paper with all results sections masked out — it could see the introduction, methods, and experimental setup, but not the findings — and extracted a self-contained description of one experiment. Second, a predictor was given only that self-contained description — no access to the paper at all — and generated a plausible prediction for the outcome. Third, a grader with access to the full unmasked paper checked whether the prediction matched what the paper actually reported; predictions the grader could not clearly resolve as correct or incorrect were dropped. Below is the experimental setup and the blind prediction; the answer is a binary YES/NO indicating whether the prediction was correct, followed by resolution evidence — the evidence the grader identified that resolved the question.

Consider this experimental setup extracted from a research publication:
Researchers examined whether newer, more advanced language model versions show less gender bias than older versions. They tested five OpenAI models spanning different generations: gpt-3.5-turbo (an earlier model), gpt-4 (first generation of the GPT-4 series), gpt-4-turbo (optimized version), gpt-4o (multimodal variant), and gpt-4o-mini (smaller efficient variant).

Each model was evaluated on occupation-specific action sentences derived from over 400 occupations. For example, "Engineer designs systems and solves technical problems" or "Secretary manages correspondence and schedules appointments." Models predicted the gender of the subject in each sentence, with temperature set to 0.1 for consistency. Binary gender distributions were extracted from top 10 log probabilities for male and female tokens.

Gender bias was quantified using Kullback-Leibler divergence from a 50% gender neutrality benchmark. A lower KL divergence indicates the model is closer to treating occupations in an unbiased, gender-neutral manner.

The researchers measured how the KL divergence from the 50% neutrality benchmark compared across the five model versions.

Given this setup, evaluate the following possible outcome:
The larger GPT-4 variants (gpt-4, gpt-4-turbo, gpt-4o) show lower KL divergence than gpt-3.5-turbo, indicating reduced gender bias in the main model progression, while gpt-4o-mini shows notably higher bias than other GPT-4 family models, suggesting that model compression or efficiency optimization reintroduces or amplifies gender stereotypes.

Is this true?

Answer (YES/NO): NO